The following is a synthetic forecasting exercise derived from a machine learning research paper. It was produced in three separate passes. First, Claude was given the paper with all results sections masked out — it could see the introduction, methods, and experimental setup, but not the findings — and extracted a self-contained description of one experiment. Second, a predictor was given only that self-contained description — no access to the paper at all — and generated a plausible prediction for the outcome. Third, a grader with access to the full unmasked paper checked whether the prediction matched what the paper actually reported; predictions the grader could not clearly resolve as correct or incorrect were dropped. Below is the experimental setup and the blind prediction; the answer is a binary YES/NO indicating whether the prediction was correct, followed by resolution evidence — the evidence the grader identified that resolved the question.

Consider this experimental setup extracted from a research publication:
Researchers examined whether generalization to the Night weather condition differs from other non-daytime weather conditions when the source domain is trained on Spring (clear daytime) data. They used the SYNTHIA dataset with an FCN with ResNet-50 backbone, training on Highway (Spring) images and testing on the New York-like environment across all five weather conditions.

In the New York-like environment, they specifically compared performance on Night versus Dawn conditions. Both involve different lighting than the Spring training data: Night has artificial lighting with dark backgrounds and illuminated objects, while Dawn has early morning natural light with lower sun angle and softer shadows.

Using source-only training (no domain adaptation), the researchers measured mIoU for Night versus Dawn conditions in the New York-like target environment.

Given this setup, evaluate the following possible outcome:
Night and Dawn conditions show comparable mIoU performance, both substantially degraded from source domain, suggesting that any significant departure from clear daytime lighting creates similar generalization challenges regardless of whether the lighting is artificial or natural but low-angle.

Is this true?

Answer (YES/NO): NO